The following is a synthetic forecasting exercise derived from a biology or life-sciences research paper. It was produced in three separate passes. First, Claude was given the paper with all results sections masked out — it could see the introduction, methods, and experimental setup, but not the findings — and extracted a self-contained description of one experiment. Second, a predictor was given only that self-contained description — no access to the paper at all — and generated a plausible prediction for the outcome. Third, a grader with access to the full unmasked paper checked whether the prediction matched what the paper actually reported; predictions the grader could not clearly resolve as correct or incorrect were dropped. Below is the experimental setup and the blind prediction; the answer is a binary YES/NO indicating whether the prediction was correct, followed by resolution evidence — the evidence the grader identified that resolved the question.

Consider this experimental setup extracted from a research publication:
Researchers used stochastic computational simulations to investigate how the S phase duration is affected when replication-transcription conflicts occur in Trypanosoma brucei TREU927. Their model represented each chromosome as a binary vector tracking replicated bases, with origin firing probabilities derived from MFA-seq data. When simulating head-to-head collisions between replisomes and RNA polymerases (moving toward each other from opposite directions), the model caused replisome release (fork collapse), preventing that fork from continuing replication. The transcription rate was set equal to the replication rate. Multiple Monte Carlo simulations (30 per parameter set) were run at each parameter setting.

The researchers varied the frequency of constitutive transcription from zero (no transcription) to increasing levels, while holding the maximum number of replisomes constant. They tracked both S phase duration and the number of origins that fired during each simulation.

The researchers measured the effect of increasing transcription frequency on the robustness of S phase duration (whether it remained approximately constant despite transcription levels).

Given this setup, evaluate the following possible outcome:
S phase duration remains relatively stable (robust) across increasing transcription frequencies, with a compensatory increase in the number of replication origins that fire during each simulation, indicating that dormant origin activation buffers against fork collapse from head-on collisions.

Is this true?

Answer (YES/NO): YES